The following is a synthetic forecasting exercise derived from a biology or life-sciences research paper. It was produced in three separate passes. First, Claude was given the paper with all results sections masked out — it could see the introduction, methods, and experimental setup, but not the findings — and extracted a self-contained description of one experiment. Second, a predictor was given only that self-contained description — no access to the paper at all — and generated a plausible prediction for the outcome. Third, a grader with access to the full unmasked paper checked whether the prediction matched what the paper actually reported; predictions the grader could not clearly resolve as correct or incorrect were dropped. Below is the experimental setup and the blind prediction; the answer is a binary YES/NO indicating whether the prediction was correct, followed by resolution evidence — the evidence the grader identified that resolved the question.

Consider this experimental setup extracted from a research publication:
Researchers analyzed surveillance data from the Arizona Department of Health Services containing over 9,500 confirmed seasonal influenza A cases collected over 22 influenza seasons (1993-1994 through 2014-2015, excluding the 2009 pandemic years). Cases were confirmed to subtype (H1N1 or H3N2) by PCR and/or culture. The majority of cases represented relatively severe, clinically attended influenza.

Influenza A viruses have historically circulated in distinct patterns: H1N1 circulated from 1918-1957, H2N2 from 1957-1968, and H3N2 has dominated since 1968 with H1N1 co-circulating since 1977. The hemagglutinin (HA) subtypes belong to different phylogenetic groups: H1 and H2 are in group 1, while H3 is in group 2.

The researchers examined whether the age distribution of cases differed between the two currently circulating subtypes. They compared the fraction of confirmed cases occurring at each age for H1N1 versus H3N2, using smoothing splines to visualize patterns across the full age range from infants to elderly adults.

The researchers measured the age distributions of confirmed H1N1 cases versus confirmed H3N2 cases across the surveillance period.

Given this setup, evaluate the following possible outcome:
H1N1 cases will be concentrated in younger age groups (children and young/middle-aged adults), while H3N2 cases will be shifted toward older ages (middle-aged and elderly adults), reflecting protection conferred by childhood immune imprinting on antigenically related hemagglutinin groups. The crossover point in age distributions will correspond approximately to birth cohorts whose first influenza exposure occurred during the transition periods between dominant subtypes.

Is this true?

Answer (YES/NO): NO